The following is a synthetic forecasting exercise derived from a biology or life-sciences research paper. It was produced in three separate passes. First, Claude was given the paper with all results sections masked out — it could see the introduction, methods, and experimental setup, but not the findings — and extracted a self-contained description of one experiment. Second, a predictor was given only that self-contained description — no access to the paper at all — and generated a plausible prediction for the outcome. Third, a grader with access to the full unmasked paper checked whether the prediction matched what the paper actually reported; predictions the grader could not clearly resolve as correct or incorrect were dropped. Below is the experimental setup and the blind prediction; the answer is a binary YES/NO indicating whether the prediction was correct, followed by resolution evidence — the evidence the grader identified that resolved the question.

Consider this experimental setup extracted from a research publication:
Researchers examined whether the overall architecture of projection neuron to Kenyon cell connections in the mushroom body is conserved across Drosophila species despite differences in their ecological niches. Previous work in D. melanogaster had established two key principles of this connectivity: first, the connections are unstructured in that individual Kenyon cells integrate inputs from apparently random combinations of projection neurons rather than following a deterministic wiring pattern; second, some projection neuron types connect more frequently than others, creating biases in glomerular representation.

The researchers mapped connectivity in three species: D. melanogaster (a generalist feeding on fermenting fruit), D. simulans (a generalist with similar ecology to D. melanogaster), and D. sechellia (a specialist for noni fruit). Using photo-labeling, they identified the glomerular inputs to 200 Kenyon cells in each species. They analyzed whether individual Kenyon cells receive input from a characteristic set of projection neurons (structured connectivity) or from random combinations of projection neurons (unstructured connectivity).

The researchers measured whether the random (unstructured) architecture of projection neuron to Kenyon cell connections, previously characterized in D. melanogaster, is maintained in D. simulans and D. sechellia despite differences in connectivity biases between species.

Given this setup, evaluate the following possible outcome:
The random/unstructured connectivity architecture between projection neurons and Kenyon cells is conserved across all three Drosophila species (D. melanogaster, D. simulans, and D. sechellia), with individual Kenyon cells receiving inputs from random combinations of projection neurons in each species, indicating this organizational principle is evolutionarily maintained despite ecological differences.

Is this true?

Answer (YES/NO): YES